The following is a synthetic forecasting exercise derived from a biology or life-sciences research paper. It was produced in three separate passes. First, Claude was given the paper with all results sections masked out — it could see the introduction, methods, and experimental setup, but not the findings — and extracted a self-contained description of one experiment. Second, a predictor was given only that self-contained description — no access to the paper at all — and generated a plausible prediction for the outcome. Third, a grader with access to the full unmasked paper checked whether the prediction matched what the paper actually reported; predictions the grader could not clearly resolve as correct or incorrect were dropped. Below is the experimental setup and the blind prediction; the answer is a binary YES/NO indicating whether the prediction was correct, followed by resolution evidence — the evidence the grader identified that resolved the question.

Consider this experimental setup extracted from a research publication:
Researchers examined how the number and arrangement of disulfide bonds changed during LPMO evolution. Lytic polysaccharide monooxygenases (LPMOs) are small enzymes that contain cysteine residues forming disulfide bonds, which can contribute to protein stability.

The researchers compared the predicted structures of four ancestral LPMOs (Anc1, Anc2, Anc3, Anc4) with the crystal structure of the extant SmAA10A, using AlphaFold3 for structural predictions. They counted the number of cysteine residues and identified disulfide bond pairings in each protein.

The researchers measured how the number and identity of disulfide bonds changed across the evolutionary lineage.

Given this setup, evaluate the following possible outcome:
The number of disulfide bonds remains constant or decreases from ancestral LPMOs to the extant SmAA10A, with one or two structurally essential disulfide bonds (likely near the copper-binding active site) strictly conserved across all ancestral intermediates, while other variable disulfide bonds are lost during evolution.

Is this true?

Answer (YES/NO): NO